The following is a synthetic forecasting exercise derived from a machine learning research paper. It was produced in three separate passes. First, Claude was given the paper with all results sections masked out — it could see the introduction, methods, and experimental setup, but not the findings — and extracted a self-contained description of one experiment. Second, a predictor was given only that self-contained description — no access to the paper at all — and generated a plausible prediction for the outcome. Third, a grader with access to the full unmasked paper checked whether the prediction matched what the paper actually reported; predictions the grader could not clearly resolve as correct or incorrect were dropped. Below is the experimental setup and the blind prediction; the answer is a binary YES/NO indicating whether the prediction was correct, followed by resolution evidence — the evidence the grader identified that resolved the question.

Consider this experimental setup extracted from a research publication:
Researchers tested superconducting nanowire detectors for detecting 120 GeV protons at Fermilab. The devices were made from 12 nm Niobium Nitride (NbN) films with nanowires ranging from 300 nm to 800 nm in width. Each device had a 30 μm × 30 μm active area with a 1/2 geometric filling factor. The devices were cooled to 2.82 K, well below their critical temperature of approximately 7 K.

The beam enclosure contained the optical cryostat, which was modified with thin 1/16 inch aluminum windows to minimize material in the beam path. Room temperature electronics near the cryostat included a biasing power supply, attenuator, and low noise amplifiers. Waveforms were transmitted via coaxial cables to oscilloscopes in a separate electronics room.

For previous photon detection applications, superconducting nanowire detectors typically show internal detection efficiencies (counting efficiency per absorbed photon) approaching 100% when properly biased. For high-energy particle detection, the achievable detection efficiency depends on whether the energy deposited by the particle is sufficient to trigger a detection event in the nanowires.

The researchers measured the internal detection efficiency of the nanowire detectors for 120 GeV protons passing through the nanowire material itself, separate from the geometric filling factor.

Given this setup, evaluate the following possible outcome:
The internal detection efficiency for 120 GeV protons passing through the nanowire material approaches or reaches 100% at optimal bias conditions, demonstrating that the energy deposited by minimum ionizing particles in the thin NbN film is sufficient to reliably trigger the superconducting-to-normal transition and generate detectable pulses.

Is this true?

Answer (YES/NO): YES